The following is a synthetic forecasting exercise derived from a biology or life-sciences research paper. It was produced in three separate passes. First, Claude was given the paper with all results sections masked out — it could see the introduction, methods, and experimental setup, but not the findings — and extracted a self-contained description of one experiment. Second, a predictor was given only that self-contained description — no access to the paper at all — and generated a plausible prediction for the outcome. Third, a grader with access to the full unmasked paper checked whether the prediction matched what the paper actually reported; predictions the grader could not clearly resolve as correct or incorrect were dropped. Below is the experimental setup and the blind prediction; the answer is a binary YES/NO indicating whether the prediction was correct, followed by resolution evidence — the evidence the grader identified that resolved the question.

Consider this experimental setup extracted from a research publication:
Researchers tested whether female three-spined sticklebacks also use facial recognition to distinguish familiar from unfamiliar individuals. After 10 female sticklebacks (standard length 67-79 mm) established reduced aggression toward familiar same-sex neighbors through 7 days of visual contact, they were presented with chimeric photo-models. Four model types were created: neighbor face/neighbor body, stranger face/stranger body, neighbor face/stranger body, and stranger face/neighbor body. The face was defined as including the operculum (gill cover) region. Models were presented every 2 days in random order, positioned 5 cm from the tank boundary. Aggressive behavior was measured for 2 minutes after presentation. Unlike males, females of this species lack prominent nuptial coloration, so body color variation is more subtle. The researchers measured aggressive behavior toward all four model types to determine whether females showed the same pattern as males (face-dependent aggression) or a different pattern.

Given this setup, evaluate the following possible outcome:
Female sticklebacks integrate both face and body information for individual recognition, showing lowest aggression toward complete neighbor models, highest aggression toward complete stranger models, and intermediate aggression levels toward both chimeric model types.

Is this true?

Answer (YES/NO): NO